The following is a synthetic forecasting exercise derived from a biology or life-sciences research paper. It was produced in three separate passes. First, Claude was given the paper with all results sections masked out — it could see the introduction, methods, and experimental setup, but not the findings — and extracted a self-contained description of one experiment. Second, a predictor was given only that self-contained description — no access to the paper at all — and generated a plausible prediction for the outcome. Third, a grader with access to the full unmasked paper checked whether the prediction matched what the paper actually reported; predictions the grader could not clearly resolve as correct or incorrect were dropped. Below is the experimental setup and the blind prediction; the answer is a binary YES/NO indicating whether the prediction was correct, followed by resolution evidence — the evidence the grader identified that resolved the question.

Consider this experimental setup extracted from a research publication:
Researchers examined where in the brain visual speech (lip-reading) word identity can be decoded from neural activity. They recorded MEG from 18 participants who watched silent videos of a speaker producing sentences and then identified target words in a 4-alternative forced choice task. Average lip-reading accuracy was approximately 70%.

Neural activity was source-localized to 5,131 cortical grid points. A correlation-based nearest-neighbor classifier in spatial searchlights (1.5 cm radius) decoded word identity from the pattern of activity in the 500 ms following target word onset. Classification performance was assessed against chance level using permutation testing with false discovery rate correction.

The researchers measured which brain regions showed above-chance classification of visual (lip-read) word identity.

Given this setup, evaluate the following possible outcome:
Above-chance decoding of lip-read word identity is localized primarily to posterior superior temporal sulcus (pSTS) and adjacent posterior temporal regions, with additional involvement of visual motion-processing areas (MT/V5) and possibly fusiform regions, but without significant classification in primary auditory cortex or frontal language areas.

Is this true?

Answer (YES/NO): NO